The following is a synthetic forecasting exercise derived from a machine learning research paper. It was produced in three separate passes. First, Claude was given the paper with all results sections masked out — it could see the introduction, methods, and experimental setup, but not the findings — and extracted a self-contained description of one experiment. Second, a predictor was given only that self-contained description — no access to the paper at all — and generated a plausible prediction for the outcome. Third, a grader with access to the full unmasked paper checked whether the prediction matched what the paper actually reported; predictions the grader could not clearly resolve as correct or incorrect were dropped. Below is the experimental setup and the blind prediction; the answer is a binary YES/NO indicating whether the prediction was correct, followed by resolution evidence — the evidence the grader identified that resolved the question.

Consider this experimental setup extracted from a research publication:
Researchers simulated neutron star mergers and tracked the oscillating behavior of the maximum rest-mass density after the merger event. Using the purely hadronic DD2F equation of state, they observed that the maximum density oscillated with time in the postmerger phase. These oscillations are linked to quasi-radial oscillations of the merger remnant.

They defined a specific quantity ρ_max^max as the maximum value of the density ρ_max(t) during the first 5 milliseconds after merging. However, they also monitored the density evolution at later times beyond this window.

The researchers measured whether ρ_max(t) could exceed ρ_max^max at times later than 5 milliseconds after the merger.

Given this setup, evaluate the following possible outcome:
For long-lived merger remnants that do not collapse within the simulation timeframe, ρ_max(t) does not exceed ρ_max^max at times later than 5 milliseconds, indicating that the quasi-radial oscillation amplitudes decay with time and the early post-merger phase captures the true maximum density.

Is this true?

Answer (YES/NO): NO